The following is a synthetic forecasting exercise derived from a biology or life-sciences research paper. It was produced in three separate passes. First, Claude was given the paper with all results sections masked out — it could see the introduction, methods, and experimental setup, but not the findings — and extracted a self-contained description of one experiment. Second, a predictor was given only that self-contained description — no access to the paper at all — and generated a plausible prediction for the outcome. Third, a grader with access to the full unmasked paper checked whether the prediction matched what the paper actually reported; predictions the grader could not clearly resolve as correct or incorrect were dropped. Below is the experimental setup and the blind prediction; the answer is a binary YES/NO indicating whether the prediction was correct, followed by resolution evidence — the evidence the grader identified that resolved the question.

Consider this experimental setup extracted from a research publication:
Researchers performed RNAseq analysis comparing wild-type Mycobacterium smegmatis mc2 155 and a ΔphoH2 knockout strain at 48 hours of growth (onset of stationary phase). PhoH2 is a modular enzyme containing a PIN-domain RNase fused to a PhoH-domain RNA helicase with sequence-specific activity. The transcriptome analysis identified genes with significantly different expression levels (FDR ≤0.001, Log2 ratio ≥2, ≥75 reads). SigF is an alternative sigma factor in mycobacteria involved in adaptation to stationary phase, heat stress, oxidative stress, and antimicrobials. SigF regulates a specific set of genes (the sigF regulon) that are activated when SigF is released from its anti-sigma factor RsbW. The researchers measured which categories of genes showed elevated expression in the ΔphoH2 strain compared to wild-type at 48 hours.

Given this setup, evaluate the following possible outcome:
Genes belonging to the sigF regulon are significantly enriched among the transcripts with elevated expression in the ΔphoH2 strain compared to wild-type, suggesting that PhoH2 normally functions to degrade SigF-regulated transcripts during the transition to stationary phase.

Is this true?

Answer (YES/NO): YES